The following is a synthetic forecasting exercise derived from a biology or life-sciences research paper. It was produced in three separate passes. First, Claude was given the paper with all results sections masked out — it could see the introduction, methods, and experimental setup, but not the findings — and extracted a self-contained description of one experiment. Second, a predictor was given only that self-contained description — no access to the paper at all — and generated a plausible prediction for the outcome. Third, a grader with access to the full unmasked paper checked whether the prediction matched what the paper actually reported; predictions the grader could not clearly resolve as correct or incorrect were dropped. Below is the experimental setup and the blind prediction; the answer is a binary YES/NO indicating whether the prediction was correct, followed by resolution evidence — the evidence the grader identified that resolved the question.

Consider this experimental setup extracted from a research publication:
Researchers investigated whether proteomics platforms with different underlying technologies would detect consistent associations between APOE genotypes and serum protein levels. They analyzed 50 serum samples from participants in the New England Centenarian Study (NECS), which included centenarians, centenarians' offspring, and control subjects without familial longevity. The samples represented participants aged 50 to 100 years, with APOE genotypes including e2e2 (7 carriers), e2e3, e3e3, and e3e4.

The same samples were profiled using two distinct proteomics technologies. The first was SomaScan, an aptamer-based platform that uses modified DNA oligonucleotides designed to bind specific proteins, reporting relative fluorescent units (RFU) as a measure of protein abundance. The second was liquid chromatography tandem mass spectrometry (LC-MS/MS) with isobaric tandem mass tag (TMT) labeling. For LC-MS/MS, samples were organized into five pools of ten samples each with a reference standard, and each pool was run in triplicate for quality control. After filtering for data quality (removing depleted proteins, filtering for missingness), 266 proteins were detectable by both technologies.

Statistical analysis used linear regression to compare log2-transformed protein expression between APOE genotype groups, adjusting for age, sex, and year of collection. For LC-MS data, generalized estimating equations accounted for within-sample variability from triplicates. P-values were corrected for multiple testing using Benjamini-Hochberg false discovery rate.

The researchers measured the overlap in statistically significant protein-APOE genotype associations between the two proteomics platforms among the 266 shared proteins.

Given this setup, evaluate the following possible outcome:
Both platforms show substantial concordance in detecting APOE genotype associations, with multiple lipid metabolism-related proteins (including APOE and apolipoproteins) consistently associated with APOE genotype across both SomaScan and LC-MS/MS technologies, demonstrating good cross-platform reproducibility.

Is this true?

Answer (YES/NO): NO